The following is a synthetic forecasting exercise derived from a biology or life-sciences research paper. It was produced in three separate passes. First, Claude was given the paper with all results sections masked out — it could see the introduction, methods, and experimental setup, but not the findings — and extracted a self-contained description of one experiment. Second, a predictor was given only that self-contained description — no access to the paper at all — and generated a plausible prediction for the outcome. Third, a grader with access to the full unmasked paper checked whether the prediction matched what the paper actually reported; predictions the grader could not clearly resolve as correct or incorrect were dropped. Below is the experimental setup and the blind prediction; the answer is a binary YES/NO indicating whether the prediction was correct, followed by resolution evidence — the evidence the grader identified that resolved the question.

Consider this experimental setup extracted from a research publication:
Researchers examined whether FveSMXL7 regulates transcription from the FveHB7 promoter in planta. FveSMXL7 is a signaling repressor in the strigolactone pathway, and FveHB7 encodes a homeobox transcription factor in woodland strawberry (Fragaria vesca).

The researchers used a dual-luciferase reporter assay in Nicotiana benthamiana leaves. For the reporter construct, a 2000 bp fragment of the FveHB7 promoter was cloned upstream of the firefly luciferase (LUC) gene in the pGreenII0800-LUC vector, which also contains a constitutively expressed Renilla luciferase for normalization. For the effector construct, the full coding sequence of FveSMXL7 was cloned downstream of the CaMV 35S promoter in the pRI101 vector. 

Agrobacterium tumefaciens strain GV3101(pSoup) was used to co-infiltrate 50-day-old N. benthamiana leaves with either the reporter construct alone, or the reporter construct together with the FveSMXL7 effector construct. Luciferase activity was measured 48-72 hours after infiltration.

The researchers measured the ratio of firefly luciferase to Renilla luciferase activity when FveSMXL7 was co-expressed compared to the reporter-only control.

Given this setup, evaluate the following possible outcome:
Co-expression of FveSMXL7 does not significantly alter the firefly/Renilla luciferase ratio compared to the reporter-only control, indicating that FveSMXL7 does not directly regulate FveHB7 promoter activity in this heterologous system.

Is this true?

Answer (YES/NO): NO